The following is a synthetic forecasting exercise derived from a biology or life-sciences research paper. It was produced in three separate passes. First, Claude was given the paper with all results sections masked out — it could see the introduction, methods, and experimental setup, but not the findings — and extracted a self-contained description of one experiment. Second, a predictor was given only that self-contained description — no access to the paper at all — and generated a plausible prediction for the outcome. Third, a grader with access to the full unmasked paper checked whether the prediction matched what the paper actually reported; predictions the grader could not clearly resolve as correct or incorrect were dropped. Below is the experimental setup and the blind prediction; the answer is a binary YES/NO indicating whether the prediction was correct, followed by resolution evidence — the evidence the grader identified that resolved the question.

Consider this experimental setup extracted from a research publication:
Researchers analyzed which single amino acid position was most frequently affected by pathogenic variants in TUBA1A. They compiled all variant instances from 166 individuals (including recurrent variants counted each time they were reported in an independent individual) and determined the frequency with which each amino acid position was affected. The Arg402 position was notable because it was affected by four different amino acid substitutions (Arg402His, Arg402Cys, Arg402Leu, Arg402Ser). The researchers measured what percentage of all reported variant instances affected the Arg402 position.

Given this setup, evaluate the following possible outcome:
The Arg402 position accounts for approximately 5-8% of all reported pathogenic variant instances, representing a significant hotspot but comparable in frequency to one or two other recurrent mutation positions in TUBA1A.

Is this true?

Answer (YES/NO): NO